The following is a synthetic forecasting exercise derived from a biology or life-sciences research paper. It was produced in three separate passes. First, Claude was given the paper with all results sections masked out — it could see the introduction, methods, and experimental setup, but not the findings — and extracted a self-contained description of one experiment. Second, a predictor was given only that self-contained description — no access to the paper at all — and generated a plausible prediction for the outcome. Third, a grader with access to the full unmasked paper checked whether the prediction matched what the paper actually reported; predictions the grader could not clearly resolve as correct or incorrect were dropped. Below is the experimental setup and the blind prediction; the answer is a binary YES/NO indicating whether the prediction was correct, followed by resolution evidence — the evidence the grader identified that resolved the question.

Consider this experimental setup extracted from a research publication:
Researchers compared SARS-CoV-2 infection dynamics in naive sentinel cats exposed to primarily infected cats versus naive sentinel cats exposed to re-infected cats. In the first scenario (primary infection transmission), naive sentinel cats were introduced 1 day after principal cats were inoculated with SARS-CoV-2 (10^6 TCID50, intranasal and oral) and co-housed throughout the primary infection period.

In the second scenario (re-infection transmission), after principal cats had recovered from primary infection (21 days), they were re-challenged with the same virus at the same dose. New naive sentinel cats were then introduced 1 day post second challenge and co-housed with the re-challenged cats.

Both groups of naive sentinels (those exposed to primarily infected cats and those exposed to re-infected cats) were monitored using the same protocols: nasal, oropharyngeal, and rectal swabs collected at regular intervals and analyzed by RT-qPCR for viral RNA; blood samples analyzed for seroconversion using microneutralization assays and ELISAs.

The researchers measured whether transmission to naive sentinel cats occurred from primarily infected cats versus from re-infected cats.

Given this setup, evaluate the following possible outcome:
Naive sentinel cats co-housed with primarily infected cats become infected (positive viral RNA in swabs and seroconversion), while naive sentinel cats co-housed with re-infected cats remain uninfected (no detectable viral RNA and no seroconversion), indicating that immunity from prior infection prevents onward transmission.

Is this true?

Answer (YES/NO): YES